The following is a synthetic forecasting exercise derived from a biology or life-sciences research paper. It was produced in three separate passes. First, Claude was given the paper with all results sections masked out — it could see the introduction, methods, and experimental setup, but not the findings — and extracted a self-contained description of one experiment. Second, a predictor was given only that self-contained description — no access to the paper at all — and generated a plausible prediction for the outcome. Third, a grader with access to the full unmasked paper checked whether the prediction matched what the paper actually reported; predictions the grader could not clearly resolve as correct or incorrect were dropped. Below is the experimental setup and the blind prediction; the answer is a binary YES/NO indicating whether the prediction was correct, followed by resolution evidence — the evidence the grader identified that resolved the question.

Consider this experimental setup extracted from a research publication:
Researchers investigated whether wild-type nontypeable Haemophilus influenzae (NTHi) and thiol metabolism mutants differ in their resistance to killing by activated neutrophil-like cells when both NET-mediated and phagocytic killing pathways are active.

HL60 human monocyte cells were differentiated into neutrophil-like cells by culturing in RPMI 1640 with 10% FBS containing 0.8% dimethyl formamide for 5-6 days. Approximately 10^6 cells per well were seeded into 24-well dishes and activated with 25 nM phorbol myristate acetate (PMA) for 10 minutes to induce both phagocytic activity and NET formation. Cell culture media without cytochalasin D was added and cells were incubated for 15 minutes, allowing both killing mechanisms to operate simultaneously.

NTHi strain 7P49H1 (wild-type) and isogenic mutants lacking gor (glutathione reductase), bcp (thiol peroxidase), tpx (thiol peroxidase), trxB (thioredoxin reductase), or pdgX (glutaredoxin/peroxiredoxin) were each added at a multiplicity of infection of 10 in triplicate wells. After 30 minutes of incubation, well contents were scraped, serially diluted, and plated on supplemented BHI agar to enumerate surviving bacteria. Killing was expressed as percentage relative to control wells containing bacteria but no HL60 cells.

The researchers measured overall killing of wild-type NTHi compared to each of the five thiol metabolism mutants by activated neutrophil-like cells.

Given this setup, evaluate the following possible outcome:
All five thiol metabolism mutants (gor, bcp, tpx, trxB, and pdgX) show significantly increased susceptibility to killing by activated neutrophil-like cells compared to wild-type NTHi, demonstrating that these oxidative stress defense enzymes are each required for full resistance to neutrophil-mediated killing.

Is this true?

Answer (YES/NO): YES